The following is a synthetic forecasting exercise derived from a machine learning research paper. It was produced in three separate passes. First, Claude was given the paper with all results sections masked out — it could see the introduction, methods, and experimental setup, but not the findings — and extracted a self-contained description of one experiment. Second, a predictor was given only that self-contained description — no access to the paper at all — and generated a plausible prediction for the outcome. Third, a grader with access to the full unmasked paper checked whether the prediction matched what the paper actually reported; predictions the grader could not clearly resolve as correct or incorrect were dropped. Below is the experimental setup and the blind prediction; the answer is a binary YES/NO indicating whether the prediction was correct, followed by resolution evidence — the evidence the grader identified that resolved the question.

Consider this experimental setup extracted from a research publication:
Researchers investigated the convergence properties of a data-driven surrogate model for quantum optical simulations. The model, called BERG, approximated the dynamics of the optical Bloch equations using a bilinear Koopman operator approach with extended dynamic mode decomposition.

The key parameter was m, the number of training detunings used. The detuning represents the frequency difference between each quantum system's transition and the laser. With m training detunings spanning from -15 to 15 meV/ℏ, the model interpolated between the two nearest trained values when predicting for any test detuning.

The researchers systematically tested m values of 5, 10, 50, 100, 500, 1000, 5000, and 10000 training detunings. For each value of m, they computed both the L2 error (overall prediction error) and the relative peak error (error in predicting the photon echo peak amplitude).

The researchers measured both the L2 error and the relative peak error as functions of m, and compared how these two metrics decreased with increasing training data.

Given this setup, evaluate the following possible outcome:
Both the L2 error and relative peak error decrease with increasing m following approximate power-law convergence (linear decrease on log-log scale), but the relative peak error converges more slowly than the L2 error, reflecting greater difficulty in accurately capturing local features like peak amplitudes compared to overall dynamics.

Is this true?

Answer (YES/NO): NO